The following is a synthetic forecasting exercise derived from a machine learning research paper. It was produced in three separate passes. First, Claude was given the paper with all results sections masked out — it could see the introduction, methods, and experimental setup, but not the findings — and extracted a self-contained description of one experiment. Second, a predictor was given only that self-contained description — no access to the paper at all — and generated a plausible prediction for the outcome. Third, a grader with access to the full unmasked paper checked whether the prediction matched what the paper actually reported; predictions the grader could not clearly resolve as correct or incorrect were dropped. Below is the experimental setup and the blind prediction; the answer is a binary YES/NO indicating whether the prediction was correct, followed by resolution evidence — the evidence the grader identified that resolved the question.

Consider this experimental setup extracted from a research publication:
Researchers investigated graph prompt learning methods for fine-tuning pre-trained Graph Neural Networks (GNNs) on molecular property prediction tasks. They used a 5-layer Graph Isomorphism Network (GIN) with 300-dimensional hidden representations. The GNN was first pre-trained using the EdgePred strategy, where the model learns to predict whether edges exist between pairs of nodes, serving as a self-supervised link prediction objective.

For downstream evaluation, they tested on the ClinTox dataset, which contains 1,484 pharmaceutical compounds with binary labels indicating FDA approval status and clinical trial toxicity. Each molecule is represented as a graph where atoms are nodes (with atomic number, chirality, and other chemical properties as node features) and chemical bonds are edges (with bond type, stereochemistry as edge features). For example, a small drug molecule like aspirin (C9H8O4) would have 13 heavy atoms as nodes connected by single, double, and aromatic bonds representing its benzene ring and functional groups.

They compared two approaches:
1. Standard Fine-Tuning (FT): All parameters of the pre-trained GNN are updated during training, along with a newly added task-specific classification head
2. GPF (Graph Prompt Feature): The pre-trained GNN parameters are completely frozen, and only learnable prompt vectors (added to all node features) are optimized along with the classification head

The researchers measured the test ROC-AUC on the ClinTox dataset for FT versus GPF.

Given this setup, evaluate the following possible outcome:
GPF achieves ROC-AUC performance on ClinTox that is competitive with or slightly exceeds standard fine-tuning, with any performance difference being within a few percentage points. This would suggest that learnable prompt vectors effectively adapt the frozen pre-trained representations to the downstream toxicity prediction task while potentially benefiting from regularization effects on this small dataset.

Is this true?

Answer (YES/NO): NO